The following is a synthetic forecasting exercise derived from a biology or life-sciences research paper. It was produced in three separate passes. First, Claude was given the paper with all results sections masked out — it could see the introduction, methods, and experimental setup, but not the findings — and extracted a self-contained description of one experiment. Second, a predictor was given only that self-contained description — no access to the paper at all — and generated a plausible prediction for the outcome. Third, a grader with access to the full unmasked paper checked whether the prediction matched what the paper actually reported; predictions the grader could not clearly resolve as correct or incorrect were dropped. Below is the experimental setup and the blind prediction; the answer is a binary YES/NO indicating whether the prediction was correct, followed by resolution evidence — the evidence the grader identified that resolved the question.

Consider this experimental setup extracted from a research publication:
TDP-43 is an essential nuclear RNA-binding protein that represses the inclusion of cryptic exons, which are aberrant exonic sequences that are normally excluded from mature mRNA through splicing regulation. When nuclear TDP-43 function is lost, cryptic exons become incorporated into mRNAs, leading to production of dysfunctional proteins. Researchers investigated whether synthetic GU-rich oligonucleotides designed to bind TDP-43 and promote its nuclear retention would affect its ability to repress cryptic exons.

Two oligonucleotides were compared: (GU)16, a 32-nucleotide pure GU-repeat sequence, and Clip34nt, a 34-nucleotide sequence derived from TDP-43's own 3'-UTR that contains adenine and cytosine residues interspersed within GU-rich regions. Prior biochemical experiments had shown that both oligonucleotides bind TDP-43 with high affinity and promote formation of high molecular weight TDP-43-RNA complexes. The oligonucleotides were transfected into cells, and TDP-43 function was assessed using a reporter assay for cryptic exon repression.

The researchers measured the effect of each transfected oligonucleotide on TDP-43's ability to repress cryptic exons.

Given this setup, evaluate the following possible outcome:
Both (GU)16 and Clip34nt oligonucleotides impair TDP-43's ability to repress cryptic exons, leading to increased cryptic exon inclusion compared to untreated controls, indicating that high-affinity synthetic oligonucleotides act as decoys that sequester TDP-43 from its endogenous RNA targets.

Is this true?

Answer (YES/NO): NO